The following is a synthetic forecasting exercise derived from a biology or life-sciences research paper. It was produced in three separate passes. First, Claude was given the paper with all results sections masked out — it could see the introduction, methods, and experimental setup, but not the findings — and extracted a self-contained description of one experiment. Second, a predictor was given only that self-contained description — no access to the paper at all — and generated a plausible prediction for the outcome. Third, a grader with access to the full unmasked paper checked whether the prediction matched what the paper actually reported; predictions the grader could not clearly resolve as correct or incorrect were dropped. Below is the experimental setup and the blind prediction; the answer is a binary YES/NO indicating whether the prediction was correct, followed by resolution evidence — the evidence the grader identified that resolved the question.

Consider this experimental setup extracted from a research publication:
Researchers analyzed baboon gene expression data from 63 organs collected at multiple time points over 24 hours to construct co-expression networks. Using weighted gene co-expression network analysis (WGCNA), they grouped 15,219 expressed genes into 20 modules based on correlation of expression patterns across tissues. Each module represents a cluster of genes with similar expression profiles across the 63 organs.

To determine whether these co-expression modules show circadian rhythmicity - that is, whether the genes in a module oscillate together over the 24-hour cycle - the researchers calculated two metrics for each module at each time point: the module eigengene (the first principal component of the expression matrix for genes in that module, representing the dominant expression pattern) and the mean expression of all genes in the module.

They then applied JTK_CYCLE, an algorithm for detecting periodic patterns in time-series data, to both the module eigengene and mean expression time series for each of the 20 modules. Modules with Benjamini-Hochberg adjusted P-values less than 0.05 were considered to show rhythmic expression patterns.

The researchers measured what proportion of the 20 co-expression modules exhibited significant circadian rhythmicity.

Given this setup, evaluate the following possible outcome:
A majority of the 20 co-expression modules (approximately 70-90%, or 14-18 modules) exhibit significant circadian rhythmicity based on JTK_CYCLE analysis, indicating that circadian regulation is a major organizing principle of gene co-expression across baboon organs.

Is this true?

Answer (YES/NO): NO